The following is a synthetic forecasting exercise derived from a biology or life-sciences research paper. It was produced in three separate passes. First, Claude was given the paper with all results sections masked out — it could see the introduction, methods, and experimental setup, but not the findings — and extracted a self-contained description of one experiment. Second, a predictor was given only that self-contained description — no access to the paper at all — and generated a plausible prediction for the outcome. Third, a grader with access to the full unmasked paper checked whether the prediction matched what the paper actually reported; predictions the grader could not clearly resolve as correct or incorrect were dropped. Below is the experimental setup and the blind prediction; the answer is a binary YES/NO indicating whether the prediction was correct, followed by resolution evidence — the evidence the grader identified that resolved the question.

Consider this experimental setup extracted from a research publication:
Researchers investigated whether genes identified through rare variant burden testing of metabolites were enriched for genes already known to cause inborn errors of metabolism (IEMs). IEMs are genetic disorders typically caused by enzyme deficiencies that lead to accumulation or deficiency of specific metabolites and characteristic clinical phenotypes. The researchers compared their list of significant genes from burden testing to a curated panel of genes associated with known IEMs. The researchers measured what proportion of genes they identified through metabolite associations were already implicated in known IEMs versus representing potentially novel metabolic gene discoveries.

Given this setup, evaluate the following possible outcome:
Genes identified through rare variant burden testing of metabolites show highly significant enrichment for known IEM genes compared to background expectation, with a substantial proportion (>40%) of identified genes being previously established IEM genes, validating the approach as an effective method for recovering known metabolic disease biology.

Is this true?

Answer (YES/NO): NO